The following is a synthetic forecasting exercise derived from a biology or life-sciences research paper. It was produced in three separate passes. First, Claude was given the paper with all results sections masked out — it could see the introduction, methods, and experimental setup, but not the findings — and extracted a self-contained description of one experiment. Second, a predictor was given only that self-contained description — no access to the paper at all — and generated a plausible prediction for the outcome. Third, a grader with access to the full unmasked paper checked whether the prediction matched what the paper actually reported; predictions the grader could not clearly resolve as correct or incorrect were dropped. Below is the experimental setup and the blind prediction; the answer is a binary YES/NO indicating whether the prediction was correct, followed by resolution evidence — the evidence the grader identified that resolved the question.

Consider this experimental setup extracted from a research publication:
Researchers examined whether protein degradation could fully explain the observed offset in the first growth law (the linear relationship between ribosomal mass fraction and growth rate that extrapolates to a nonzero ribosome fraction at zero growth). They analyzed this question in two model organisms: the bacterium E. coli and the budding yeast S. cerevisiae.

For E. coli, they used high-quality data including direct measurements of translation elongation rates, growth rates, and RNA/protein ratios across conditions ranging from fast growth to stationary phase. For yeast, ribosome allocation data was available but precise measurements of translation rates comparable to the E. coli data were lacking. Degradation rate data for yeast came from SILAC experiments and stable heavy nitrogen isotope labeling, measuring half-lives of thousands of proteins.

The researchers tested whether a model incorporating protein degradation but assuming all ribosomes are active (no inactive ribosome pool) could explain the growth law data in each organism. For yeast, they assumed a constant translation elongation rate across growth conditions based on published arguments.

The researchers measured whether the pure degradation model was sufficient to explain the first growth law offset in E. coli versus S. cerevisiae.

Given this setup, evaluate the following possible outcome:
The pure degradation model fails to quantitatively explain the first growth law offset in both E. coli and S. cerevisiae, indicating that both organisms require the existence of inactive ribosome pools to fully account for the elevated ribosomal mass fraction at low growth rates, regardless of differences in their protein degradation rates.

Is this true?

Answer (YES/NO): NO